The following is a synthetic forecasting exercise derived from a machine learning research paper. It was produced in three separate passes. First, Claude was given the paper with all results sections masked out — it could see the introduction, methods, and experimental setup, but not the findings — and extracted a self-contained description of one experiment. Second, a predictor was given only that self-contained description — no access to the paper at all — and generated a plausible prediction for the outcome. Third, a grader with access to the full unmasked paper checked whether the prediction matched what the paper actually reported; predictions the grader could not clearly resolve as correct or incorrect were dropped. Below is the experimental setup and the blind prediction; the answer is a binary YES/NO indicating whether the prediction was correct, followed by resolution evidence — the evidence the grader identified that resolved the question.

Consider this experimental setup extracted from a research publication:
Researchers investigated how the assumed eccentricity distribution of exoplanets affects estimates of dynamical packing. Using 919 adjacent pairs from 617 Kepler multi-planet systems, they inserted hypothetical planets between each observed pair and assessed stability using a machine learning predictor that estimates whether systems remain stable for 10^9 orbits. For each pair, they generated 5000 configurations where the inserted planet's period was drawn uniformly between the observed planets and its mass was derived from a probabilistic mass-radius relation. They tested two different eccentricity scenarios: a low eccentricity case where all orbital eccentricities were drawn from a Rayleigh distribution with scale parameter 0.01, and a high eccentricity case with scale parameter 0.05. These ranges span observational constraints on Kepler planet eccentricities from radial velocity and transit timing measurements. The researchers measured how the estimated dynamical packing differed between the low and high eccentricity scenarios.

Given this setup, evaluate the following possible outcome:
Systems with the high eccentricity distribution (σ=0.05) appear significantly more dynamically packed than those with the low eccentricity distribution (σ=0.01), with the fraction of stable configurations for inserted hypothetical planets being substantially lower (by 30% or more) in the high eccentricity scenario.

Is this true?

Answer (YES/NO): NO